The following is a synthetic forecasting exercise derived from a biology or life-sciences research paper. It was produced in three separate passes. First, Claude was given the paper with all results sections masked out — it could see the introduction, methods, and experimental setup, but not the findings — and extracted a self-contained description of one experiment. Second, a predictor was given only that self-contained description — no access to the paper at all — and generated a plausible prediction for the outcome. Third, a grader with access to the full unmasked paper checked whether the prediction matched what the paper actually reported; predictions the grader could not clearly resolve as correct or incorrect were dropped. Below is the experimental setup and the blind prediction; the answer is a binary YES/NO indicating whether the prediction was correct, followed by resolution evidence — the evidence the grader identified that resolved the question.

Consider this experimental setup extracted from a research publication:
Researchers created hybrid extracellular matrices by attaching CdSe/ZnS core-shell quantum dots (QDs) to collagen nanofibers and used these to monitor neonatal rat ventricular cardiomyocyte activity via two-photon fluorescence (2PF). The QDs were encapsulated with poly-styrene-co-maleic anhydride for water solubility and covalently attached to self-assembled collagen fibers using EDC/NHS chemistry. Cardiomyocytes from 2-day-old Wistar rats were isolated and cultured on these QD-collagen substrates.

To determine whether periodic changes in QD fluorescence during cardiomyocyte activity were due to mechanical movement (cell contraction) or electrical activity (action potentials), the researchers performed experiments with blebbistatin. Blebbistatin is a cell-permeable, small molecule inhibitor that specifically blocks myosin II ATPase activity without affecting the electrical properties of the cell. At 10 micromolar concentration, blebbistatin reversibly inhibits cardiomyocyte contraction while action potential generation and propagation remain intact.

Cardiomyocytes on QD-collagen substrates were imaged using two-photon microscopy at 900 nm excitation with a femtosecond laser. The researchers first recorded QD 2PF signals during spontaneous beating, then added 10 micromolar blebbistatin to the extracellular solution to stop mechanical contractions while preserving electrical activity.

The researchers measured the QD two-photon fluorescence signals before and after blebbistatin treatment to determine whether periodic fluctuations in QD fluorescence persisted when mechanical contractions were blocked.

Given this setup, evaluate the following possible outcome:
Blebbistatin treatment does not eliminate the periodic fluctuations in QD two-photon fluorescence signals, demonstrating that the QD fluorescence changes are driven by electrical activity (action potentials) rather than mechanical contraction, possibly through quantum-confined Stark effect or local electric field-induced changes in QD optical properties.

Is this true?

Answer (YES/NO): NO